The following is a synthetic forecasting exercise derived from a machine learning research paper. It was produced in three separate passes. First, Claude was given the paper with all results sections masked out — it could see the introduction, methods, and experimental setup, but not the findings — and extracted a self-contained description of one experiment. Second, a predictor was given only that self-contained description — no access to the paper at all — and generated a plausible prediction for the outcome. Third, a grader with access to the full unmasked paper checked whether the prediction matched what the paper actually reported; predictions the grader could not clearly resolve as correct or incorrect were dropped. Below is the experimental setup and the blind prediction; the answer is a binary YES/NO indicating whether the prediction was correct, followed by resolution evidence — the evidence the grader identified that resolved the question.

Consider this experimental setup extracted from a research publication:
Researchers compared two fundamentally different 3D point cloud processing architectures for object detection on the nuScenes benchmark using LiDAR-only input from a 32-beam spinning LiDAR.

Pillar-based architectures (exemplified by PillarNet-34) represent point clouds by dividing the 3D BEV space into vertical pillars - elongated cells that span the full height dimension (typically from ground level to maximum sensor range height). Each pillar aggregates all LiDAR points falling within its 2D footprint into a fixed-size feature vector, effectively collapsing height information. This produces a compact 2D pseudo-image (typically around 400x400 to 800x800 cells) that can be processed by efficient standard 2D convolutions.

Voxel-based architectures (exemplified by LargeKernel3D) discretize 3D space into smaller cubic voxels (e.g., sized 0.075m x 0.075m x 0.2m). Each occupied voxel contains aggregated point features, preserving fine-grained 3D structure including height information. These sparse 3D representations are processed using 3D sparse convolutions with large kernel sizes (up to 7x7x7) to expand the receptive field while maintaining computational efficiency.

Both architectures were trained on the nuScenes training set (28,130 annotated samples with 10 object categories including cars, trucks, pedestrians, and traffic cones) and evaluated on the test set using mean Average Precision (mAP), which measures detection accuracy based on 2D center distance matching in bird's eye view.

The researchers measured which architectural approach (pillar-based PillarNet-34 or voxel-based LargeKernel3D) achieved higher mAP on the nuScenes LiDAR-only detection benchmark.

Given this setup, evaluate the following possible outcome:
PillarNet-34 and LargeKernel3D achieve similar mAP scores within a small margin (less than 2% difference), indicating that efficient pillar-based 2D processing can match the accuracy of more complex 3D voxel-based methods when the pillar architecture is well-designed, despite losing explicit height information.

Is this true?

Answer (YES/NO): YES